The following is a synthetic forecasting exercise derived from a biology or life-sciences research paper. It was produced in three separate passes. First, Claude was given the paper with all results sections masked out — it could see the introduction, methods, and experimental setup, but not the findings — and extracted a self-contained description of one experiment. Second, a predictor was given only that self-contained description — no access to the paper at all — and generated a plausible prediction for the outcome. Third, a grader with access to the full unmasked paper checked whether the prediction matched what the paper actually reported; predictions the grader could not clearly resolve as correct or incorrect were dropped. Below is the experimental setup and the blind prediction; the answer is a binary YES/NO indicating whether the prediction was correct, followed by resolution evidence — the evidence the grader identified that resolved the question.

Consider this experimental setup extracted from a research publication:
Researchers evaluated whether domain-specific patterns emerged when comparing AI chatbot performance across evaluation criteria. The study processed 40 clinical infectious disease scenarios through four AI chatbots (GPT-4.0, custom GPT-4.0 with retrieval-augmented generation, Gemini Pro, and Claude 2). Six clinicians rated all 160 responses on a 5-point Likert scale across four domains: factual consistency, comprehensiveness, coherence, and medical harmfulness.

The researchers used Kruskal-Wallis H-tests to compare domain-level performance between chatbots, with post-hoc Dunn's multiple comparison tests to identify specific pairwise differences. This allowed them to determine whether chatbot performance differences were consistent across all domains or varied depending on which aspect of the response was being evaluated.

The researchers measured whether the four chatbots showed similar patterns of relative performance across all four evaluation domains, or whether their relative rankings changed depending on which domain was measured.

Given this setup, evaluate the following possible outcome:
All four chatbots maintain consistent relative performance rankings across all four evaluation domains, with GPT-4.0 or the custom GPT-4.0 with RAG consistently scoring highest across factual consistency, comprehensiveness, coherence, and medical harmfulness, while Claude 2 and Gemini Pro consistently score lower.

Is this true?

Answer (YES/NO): NO